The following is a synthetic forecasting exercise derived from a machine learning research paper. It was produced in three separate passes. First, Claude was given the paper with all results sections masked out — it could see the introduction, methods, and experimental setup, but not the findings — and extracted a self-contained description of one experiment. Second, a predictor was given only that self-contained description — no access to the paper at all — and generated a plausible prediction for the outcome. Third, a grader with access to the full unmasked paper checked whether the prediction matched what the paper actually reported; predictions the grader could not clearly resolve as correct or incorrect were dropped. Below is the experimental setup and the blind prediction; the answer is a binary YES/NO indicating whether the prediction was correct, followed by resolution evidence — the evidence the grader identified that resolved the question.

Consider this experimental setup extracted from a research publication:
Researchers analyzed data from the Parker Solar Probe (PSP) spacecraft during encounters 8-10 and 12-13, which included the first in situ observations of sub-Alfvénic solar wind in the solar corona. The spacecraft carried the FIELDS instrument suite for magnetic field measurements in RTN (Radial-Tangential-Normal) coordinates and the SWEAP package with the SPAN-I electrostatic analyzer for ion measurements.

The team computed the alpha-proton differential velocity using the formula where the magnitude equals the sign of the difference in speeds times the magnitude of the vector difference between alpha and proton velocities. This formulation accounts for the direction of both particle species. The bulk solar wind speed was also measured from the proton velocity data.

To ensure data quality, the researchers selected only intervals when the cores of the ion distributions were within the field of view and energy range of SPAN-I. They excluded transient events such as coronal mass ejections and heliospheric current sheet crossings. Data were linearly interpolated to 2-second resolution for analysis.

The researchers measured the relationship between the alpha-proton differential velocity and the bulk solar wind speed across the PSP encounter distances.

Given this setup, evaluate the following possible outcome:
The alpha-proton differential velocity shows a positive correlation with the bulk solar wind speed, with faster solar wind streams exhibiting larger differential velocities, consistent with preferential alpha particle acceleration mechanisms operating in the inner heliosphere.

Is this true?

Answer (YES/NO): YES